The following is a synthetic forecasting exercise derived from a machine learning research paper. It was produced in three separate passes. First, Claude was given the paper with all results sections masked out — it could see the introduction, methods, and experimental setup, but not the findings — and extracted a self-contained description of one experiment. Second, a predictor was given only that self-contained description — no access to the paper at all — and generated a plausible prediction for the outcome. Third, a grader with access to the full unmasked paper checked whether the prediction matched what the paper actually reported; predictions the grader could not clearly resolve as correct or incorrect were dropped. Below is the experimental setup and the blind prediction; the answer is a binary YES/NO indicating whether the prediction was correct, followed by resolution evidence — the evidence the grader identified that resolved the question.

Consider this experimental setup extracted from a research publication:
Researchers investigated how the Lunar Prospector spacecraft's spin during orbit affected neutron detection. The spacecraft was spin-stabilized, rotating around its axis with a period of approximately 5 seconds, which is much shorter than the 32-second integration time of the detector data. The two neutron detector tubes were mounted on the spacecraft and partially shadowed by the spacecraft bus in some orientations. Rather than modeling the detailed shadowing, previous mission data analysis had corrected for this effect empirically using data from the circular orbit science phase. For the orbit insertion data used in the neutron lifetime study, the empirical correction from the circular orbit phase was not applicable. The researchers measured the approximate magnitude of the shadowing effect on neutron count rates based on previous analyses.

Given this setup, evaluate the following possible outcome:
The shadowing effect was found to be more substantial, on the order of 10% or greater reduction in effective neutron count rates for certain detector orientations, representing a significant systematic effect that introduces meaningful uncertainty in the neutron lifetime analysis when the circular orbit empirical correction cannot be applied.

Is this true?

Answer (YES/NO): YES